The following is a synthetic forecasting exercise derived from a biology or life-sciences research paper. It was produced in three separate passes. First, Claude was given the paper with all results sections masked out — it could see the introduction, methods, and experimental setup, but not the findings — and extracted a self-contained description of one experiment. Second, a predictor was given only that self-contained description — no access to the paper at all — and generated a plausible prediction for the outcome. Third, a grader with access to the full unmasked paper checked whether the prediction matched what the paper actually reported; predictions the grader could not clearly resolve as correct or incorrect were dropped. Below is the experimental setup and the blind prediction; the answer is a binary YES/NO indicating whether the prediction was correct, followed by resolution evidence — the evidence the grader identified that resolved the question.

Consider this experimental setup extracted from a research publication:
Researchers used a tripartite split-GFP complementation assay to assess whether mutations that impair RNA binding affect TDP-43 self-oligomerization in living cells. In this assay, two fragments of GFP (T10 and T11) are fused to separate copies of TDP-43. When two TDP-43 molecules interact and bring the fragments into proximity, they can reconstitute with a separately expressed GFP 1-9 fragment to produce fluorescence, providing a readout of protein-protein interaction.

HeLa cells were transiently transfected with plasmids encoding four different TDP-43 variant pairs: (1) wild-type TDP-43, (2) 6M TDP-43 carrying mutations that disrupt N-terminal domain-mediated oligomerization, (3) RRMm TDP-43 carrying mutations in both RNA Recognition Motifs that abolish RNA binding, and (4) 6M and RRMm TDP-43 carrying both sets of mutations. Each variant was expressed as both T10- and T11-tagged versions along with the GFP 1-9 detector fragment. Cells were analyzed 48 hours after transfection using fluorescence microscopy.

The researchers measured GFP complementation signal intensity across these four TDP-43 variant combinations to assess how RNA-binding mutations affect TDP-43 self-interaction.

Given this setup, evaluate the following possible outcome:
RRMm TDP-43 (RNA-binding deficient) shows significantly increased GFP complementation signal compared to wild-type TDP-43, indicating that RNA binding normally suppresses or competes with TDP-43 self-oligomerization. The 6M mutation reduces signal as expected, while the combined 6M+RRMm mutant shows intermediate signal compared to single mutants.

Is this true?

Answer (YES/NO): NO